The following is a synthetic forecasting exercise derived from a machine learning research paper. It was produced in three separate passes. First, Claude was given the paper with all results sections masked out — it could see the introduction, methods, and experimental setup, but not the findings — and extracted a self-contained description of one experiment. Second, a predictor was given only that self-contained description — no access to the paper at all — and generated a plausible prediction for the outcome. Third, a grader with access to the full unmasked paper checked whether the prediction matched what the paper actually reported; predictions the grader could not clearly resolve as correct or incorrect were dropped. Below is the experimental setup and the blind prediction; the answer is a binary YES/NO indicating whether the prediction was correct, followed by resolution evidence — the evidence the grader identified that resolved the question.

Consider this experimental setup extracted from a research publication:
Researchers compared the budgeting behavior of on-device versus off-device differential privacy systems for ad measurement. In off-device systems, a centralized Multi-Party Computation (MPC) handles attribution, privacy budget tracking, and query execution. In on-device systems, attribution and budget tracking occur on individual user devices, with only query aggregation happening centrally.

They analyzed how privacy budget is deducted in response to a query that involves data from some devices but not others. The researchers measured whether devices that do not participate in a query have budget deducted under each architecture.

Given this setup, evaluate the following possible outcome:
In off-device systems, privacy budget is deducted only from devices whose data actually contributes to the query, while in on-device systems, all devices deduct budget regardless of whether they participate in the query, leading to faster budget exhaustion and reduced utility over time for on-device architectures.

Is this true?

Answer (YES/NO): NO